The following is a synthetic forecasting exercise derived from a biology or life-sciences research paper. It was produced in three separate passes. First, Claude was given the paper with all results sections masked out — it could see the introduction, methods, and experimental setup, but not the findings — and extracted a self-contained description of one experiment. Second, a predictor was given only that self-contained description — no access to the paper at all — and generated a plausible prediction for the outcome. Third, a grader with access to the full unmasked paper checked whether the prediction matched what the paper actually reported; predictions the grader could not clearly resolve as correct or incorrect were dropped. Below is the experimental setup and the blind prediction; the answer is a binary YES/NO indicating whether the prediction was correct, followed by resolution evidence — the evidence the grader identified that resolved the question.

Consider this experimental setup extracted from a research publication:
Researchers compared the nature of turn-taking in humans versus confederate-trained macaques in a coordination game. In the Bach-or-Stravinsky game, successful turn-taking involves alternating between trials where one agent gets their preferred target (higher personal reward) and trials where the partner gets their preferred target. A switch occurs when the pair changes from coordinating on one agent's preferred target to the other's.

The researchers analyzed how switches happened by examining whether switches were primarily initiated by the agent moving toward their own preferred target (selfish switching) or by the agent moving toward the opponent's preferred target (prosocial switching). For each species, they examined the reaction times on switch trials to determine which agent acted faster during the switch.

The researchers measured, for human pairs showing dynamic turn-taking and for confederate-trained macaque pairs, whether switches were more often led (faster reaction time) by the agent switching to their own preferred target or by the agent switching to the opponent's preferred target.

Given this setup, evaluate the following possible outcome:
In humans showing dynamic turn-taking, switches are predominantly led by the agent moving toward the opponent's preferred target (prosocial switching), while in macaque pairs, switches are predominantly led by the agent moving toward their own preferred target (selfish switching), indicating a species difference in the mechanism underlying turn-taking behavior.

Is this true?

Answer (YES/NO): NO